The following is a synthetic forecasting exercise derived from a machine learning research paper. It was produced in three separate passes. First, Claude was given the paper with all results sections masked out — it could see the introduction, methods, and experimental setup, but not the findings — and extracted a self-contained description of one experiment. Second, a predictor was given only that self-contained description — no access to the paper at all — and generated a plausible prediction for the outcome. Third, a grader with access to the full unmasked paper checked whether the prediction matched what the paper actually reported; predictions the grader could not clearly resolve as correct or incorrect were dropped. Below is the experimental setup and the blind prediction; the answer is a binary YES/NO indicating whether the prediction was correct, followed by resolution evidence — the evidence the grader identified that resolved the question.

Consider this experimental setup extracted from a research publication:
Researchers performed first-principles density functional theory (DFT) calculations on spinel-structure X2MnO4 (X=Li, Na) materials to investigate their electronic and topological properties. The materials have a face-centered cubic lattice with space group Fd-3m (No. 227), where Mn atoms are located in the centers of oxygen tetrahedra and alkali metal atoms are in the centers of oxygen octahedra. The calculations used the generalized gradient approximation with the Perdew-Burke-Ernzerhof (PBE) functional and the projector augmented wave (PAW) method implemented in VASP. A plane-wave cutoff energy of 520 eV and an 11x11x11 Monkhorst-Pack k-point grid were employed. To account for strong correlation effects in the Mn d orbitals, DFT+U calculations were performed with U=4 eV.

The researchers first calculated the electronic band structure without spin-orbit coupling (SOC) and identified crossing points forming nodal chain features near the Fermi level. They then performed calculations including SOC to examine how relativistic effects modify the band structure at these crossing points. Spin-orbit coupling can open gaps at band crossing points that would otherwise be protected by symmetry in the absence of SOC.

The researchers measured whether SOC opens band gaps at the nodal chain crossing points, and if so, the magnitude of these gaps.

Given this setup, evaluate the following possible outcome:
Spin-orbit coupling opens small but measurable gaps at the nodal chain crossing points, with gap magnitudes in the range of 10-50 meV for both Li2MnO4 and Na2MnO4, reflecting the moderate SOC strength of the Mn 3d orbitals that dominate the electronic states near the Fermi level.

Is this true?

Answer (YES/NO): NO